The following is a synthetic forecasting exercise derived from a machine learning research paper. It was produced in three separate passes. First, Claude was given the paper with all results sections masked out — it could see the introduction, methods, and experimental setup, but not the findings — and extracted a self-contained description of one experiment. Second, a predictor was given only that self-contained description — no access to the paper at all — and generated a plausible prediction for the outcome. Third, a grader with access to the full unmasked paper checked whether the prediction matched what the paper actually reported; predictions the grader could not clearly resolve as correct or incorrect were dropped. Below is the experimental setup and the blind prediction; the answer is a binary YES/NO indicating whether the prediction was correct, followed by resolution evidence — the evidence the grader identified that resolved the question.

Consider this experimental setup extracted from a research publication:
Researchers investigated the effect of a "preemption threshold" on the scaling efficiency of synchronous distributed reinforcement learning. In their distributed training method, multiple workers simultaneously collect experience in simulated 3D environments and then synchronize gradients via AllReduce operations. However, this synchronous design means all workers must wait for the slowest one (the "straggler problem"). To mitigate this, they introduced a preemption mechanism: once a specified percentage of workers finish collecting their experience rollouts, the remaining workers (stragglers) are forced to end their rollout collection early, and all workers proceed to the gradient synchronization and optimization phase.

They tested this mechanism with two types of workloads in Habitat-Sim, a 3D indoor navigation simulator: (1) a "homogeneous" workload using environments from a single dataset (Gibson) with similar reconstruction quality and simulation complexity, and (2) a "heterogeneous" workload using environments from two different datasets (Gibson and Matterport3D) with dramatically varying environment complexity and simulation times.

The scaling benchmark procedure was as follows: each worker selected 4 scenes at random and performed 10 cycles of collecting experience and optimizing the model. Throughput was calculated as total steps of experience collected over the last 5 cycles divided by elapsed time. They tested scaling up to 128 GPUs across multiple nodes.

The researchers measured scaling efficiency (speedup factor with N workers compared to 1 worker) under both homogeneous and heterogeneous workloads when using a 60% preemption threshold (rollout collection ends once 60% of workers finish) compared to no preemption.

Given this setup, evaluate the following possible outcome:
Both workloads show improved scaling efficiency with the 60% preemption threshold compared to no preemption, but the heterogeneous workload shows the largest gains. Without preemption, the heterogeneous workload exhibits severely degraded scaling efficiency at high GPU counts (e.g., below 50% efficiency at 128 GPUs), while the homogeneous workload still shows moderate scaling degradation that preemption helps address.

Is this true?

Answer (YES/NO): NO